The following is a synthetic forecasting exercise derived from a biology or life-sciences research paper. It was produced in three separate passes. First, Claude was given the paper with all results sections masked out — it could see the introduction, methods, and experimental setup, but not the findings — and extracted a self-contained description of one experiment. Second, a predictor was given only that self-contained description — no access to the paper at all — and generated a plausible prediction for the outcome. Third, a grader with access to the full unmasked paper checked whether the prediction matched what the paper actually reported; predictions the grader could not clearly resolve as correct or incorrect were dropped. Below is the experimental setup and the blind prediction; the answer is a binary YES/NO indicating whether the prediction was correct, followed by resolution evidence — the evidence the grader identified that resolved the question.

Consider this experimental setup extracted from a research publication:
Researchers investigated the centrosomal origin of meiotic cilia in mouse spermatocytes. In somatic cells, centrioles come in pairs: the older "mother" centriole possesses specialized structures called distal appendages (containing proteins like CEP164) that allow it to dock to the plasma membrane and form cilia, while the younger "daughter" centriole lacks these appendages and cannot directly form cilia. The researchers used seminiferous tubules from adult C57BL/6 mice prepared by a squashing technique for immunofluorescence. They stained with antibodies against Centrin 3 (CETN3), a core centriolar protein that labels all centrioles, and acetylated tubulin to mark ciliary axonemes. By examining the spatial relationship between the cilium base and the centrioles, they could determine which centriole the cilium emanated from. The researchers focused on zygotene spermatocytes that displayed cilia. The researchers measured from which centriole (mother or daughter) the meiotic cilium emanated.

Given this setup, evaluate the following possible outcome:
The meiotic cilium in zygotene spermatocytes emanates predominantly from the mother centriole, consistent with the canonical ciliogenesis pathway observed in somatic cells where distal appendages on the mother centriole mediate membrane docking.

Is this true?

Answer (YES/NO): YES